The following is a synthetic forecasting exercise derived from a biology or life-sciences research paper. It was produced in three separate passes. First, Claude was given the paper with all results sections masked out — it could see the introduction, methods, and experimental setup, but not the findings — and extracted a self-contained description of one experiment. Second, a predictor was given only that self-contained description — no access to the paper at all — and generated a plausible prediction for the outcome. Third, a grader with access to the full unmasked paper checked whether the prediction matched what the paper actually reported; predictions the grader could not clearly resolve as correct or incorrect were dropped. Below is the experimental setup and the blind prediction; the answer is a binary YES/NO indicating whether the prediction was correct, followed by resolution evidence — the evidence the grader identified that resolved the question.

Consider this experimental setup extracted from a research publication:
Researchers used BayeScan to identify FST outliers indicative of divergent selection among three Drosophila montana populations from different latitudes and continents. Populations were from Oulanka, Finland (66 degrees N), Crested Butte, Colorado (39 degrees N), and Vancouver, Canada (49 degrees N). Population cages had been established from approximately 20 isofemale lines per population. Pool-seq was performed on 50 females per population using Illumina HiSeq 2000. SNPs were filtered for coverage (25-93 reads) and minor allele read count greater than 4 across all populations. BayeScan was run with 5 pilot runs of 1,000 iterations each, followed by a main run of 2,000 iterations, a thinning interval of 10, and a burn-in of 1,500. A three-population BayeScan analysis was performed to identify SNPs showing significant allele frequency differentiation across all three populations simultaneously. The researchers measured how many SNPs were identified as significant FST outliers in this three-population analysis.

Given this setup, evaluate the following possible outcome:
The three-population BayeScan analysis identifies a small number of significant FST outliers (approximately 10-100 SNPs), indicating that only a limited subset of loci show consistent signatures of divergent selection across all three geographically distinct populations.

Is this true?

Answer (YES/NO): NO